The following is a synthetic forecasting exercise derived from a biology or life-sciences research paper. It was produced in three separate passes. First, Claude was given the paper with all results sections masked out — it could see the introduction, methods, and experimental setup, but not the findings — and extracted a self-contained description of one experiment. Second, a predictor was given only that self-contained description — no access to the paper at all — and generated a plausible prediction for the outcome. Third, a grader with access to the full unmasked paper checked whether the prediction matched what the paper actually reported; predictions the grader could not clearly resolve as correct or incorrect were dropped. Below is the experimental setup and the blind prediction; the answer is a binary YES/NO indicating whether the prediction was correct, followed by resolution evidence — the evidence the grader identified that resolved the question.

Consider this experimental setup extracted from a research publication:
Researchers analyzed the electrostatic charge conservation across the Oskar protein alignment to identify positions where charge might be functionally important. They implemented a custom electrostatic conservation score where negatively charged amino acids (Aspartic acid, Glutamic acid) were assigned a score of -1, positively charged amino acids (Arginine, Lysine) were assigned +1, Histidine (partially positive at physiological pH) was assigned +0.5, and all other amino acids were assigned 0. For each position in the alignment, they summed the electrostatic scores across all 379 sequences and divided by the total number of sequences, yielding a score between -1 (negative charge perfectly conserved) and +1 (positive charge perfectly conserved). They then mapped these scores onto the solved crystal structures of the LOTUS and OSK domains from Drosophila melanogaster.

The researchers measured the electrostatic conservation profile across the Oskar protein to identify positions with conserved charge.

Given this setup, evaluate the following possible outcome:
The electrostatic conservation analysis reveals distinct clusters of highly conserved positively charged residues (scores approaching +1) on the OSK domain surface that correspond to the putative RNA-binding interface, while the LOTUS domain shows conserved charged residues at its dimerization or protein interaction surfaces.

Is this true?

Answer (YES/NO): NO